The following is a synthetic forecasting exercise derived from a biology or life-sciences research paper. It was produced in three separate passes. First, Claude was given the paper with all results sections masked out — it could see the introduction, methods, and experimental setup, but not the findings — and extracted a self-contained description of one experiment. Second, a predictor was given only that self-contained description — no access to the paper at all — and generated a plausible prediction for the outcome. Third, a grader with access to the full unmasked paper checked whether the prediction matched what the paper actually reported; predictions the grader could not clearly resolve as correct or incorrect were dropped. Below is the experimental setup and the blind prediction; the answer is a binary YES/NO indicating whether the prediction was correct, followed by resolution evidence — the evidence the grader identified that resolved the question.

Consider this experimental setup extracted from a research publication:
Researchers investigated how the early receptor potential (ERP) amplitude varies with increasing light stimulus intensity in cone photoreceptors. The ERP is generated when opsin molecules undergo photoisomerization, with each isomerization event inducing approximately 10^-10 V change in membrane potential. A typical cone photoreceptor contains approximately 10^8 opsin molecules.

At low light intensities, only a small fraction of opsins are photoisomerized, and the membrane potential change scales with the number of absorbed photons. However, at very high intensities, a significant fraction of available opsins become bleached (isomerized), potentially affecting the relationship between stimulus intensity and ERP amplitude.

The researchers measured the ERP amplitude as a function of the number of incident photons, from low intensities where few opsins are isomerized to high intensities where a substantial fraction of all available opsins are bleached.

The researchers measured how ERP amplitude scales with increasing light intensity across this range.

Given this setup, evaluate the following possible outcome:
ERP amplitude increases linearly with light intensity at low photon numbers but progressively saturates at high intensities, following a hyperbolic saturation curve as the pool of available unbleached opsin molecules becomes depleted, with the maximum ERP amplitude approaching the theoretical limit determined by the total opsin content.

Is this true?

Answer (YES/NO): NO